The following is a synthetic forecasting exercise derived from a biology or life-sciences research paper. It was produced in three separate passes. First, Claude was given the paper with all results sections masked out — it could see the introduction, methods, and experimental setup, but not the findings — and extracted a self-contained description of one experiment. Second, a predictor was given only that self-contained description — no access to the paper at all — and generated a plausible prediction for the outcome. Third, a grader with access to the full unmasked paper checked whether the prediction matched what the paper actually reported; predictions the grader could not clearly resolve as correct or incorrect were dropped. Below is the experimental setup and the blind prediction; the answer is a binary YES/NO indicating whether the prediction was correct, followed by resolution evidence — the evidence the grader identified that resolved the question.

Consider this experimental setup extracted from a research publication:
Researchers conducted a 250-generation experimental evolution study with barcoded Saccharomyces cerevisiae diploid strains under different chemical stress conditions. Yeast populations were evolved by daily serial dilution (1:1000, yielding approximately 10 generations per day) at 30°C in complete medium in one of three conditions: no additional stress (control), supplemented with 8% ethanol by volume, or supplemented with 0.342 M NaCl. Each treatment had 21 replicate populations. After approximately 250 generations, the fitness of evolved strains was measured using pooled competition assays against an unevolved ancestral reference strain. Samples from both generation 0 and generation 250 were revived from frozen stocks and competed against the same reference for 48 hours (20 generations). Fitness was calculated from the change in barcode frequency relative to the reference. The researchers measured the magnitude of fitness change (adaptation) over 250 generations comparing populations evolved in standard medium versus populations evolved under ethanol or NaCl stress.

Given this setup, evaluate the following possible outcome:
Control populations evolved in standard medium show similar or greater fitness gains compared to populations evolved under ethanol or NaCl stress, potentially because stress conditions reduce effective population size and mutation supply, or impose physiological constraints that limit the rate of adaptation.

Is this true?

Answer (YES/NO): NO